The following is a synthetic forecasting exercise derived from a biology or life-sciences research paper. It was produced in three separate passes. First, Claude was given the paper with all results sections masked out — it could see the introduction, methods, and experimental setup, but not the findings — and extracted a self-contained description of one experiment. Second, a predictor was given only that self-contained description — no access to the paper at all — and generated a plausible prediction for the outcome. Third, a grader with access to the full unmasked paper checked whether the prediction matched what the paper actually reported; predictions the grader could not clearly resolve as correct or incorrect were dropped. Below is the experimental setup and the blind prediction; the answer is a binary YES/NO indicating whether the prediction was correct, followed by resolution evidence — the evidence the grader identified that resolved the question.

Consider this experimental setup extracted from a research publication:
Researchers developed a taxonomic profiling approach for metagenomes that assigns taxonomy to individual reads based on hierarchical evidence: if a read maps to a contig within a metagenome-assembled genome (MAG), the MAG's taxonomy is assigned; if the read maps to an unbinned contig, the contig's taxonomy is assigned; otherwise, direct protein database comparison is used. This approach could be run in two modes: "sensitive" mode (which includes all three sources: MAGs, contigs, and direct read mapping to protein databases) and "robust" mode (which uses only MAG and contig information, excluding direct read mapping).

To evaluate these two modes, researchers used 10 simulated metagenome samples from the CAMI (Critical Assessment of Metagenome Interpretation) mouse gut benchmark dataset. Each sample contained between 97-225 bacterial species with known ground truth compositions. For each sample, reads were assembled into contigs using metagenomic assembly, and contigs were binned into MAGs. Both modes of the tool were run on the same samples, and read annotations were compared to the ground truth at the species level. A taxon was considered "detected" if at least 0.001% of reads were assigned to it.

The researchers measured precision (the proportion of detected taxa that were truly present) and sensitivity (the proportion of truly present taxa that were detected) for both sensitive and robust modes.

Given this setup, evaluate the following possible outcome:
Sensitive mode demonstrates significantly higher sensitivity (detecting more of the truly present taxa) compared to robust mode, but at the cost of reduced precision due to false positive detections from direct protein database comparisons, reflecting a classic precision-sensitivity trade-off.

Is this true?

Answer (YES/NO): NO